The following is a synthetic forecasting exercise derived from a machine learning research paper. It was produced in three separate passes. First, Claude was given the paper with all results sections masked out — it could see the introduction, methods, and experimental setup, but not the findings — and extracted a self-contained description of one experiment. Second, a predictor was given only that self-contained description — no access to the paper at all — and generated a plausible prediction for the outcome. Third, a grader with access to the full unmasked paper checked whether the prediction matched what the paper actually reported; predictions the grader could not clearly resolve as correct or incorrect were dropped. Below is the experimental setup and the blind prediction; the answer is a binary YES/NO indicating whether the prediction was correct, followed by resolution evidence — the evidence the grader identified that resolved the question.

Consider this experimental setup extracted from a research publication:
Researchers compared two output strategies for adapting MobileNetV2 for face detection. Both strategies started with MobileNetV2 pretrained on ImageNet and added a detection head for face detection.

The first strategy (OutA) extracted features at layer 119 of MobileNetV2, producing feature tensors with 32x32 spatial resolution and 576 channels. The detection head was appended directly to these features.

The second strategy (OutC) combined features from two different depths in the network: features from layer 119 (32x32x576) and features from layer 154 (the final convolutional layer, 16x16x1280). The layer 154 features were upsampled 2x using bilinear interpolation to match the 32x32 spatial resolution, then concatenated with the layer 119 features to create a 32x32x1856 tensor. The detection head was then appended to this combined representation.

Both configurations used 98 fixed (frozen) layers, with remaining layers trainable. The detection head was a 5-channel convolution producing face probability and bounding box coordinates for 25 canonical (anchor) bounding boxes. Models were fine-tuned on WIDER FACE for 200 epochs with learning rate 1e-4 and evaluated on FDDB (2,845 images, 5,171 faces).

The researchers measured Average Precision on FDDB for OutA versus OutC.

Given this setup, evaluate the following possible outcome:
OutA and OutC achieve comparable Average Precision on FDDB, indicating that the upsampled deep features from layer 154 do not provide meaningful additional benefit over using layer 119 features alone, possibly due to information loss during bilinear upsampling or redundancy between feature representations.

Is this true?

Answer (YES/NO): NO